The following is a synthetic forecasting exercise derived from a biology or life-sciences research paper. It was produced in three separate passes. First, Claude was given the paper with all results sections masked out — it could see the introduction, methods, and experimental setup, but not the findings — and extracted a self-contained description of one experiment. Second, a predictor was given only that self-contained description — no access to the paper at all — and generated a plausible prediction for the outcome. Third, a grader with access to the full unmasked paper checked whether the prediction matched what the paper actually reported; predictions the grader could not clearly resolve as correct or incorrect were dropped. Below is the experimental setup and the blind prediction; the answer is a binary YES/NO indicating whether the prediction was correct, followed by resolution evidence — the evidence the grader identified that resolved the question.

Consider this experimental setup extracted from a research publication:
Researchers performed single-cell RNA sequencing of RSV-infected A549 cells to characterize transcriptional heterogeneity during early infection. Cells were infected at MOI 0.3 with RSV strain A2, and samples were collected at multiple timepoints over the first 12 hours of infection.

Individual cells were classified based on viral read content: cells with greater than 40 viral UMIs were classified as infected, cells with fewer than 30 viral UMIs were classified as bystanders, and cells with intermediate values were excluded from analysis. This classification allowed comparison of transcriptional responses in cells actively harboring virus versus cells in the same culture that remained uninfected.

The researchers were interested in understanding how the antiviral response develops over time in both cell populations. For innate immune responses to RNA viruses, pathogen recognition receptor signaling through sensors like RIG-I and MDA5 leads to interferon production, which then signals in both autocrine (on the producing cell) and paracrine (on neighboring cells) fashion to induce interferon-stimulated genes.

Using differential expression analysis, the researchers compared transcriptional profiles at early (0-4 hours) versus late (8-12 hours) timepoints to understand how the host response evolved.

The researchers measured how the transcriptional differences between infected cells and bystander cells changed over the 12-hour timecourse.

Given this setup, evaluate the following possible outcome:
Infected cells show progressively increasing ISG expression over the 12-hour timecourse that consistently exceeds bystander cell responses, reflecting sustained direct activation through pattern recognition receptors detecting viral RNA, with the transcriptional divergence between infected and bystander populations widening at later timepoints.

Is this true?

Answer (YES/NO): NO